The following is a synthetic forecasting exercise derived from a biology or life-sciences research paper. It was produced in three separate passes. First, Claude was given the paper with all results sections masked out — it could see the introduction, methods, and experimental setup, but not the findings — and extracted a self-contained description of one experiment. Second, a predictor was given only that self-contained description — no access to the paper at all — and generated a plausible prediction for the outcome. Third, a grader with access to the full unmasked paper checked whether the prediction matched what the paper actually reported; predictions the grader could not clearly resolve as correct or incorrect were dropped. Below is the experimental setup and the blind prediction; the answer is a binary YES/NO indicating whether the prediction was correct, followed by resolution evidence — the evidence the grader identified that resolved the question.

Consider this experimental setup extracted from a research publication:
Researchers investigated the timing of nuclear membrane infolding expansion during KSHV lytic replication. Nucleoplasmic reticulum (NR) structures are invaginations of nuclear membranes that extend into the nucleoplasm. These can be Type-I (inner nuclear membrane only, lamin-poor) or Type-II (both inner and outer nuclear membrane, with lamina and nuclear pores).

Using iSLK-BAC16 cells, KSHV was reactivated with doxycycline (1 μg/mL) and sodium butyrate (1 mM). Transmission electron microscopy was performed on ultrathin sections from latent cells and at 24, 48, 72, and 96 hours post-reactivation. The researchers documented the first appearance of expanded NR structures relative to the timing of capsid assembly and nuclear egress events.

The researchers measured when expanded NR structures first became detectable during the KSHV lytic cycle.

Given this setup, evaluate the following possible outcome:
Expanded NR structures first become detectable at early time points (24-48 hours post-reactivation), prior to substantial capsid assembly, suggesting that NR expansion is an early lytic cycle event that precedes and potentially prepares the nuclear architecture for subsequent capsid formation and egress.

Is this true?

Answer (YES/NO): YES